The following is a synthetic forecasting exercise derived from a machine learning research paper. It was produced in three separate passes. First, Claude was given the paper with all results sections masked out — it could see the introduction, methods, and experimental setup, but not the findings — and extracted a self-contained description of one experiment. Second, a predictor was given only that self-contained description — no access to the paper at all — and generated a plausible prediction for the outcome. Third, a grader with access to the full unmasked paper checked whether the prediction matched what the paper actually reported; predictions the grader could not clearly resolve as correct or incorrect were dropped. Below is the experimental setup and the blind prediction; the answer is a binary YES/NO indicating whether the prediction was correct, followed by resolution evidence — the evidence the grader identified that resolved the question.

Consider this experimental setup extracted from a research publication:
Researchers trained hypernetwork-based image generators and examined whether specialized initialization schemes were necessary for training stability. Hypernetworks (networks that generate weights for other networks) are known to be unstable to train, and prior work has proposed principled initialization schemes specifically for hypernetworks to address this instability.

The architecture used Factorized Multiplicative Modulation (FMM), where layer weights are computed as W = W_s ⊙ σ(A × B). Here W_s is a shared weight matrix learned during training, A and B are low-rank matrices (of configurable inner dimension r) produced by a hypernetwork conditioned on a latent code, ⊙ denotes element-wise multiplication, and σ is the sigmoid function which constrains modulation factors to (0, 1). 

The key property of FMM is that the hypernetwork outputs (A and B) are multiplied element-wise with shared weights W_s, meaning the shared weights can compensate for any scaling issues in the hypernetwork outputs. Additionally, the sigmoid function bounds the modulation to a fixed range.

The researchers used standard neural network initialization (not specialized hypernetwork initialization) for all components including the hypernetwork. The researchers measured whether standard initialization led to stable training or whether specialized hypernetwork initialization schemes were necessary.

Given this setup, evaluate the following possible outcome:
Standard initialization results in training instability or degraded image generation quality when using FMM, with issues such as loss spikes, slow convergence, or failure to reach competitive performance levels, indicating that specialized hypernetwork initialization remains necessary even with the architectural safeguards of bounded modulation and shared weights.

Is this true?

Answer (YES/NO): NO